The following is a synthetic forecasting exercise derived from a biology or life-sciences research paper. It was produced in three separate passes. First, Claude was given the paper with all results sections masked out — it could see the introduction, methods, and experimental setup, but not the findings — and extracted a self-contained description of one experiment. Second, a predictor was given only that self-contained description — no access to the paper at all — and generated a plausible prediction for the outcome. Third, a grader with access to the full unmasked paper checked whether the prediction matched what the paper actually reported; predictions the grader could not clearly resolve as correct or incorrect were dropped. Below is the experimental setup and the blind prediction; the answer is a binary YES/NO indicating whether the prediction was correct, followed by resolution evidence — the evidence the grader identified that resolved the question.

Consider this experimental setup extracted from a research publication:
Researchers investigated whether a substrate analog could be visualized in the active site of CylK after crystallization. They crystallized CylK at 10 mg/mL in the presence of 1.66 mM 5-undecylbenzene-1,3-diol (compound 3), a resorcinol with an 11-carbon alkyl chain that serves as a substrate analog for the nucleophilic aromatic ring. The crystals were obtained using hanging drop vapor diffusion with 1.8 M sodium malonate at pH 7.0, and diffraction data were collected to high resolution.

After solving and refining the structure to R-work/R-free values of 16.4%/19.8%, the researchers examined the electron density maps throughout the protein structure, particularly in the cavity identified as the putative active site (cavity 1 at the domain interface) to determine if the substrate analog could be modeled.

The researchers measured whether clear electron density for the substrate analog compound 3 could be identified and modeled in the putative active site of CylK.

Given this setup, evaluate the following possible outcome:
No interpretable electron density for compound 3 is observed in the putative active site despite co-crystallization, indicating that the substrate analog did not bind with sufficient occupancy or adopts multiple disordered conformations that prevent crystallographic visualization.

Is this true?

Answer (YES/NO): YES